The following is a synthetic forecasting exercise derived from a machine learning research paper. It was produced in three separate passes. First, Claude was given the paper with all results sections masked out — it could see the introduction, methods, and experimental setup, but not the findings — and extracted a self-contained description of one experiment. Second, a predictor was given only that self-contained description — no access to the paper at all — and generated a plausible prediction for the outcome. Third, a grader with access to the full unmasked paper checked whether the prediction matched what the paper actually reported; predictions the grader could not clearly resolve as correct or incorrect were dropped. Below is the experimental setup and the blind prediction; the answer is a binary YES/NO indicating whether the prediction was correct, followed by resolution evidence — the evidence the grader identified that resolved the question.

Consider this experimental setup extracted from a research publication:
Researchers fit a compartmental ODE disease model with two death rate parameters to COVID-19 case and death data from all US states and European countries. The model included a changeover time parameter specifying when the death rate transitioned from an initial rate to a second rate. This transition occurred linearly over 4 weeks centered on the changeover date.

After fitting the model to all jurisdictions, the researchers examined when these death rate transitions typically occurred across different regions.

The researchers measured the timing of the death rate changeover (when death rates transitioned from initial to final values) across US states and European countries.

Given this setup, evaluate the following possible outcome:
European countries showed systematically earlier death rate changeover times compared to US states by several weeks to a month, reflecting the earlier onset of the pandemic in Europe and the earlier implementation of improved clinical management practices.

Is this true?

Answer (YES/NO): NO